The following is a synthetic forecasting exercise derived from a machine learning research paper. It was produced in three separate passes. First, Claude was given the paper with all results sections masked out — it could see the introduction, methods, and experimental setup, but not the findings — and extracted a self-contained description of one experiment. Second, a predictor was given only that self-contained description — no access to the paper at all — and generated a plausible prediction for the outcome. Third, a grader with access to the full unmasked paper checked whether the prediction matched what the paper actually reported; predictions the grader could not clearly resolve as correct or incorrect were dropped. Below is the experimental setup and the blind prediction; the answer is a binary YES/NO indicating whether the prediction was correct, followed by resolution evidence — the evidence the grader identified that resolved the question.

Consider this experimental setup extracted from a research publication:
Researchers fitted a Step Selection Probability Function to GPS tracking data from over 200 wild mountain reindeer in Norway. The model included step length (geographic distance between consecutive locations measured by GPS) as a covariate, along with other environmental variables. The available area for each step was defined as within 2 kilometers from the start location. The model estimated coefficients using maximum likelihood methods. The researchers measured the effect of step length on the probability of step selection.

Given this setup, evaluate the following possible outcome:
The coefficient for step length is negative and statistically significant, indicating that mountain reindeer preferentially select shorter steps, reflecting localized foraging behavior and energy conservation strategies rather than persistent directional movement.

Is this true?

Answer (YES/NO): YES